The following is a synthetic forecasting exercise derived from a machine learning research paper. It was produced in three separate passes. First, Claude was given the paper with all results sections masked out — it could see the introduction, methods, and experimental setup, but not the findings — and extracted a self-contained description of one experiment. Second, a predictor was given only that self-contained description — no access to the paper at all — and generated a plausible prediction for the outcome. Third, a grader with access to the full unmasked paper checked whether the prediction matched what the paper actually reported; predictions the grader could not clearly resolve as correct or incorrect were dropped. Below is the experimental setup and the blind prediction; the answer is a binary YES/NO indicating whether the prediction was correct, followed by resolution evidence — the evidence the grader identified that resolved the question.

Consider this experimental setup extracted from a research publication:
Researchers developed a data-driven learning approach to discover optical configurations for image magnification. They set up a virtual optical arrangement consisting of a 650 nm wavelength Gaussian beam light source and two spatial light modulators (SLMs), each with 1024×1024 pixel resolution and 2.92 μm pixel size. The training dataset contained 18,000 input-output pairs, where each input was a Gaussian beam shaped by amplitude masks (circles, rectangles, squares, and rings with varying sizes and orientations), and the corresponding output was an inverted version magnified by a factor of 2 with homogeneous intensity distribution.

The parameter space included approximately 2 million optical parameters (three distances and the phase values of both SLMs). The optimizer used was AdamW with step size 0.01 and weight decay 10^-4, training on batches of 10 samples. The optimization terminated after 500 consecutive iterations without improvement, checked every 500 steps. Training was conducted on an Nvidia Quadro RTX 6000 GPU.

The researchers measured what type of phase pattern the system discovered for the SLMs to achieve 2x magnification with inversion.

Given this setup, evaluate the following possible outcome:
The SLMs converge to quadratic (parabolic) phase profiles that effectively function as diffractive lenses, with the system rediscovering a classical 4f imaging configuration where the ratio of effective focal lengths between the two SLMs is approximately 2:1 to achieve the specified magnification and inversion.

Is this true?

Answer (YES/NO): NO